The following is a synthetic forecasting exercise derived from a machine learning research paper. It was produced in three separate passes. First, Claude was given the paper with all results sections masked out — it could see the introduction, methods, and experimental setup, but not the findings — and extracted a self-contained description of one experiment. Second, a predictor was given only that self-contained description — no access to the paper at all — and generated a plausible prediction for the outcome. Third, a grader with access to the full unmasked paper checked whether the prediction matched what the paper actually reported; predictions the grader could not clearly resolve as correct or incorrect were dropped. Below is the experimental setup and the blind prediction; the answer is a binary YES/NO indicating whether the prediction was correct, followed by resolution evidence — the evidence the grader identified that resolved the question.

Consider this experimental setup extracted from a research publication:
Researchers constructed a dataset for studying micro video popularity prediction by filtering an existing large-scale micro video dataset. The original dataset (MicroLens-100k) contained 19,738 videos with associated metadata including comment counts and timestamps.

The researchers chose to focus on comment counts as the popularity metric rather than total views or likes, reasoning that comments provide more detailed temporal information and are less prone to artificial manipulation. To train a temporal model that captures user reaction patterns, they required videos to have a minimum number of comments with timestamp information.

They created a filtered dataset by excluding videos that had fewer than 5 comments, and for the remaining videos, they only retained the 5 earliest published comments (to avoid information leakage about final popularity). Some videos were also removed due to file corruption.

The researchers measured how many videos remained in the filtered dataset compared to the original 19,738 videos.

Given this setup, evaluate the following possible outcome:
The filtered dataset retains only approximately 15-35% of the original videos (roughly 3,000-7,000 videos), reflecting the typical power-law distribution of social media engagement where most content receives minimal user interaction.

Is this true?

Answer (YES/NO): NO